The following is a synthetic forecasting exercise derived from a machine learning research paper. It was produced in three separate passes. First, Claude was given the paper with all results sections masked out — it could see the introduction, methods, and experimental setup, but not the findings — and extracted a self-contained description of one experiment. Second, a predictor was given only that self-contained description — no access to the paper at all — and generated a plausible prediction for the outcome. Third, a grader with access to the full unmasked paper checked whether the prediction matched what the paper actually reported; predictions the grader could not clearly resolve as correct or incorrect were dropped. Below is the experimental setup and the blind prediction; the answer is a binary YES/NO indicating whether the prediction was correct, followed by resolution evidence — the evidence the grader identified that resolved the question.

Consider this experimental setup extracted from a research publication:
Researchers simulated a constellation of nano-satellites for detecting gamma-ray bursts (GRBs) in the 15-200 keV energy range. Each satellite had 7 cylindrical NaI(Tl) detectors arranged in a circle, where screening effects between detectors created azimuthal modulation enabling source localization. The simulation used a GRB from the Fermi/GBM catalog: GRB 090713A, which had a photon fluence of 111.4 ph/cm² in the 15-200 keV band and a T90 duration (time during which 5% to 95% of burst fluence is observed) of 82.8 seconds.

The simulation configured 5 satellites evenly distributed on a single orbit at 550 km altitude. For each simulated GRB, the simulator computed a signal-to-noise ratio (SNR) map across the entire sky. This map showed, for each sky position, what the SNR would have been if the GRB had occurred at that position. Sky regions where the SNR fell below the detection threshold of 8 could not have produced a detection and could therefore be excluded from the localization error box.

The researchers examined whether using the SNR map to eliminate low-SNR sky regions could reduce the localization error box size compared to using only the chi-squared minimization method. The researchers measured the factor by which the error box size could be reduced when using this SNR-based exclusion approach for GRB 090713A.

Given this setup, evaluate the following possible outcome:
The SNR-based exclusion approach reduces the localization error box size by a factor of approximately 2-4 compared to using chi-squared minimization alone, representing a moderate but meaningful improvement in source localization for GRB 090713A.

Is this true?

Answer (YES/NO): NO